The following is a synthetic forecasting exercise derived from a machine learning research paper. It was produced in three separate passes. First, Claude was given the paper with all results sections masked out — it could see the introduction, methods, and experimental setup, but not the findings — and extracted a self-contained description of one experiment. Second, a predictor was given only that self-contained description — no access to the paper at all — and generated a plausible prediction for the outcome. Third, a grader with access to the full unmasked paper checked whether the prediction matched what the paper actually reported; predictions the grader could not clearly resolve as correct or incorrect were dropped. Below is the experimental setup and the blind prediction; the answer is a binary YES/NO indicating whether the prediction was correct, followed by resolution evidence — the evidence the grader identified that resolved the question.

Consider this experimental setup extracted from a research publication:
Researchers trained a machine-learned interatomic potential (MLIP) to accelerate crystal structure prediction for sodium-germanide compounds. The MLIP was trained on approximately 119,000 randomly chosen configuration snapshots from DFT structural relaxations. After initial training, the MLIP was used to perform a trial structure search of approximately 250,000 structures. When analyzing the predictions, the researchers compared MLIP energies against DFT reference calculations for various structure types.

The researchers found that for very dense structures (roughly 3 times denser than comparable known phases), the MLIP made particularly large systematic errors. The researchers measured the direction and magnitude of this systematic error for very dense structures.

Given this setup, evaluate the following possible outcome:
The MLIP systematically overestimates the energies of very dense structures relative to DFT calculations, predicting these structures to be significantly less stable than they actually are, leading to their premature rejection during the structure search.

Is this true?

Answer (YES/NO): NO